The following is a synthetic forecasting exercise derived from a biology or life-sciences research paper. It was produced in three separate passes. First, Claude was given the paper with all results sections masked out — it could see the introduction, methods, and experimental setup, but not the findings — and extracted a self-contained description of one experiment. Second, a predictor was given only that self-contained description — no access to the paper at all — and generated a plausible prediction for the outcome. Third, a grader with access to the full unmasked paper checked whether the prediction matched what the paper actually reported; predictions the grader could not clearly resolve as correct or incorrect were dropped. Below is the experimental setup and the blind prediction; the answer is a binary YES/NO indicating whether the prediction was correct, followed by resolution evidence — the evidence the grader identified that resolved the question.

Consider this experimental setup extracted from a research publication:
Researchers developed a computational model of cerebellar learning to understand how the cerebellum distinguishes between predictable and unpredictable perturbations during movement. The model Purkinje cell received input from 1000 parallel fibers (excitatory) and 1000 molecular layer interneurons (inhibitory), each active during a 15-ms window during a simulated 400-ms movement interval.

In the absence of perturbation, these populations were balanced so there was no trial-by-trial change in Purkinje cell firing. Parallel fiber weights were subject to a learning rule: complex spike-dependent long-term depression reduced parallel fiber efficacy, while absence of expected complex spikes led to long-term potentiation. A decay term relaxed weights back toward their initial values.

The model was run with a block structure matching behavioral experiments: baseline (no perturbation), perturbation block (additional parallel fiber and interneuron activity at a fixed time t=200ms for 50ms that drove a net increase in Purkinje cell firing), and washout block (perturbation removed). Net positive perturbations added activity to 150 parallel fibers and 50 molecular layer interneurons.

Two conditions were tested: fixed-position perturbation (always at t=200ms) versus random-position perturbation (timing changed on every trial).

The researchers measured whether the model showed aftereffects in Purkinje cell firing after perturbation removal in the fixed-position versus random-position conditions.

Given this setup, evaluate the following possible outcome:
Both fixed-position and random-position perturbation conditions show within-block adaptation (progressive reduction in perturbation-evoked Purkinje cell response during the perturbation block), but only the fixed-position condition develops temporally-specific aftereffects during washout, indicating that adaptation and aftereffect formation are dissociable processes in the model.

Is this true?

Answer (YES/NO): YES